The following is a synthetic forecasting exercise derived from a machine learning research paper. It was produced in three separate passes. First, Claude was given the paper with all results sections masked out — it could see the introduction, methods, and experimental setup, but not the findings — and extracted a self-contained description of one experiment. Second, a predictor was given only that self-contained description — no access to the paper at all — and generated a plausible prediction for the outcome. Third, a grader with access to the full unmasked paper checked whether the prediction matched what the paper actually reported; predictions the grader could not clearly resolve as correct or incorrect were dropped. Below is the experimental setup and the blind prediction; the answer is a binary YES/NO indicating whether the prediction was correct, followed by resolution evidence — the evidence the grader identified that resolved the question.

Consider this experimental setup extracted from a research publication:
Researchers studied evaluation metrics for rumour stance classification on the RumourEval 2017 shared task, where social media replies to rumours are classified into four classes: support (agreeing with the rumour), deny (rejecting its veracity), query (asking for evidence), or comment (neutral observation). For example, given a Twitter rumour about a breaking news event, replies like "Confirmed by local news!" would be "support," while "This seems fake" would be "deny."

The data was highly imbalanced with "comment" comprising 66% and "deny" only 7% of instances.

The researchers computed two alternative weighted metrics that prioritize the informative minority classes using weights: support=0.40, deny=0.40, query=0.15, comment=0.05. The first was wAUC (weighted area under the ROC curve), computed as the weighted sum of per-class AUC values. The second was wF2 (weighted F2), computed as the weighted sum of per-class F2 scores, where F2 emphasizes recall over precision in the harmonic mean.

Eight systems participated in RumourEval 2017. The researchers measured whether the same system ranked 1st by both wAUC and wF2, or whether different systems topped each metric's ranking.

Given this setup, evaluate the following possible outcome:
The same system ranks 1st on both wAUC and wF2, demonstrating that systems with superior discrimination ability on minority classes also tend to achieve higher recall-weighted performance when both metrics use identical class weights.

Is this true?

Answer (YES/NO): NO